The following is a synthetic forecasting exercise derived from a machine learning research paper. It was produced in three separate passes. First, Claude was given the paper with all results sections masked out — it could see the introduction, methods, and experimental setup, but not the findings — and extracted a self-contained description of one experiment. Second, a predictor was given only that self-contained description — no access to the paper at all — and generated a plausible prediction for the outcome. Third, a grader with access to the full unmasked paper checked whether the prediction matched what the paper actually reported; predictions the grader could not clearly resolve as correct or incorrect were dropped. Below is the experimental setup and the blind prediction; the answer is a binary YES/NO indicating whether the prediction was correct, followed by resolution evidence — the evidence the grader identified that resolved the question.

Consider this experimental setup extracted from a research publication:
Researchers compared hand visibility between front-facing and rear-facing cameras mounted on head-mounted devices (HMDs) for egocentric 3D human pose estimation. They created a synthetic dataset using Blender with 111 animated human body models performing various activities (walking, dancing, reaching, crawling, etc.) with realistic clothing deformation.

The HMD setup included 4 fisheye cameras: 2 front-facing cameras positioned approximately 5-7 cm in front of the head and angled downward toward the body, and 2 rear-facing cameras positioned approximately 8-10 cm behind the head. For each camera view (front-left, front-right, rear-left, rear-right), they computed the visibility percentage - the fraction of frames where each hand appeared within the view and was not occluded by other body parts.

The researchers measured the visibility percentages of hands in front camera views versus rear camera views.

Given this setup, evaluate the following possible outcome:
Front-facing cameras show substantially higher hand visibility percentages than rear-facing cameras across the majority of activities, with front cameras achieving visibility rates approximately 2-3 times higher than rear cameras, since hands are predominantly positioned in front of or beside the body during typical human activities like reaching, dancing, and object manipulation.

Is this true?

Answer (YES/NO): YES